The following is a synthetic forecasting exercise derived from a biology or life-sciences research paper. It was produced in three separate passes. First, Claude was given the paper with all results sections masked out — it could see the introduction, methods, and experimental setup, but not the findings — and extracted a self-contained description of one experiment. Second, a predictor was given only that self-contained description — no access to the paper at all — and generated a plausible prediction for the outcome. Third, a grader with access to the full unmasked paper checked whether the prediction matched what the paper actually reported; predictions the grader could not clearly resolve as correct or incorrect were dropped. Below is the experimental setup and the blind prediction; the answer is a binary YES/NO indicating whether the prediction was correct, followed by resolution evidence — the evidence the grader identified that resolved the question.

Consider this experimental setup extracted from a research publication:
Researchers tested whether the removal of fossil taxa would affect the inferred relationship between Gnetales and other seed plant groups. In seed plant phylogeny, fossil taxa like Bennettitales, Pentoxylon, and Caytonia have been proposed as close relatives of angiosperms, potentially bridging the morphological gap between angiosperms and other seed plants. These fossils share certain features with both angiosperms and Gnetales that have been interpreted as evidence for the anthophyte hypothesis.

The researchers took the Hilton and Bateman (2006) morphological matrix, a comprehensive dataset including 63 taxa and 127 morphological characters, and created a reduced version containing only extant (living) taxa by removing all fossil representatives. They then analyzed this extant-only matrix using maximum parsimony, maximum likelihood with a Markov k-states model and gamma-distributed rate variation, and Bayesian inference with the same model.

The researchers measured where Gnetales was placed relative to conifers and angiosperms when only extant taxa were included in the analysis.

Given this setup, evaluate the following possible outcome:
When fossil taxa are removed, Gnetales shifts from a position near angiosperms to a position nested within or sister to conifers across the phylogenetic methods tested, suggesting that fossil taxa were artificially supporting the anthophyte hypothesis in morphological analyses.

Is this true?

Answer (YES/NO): NO